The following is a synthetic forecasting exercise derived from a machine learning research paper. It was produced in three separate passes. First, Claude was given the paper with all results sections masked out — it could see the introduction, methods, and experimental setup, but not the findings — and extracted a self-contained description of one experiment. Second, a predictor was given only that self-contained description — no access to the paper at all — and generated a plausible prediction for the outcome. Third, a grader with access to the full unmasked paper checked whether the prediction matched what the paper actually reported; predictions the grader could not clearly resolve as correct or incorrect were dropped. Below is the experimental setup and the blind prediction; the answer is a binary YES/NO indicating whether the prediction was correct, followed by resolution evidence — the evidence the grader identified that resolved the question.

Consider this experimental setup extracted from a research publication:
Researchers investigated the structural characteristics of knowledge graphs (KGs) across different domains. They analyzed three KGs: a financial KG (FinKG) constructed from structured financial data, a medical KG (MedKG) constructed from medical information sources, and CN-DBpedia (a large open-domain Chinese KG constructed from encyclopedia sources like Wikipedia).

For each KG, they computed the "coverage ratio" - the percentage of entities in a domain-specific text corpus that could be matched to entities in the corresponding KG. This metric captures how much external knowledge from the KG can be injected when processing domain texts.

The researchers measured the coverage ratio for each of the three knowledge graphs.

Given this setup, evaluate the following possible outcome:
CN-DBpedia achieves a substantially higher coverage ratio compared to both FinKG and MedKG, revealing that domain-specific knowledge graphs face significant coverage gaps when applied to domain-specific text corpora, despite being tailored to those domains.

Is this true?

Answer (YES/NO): YES